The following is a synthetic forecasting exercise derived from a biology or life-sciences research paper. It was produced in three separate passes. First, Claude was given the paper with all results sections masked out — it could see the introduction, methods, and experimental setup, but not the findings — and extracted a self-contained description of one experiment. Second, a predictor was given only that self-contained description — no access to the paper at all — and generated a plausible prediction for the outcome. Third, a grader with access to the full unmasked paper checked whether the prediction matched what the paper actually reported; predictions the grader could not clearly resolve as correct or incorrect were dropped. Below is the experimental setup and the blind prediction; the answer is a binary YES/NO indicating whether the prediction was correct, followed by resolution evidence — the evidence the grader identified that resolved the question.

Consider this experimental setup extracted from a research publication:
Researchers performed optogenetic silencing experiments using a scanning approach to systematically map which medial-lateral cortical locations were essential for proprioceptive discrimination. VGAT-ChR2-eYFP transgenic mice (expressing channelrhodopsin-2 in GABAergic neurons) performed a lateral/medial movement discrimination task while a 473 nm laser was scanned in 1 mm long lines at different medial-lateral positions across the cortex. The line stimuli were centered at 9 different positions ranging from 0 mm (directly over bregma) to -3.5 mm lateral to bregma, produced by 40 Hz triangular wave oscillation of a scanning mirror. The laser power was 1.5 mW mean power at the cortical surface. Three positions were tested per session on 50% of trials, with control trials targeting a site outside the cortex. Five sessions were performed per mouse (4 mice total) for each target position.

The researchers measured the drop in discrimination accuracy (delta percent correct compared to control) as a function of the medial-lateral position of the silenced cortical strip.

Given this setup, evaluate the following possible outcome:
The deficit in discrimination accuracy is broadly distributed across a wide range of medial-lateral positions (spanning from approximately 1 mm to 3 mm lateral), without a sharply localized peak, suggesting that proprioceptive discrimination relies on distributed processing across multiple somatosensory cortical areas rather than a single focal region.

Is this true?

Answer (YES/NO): NO